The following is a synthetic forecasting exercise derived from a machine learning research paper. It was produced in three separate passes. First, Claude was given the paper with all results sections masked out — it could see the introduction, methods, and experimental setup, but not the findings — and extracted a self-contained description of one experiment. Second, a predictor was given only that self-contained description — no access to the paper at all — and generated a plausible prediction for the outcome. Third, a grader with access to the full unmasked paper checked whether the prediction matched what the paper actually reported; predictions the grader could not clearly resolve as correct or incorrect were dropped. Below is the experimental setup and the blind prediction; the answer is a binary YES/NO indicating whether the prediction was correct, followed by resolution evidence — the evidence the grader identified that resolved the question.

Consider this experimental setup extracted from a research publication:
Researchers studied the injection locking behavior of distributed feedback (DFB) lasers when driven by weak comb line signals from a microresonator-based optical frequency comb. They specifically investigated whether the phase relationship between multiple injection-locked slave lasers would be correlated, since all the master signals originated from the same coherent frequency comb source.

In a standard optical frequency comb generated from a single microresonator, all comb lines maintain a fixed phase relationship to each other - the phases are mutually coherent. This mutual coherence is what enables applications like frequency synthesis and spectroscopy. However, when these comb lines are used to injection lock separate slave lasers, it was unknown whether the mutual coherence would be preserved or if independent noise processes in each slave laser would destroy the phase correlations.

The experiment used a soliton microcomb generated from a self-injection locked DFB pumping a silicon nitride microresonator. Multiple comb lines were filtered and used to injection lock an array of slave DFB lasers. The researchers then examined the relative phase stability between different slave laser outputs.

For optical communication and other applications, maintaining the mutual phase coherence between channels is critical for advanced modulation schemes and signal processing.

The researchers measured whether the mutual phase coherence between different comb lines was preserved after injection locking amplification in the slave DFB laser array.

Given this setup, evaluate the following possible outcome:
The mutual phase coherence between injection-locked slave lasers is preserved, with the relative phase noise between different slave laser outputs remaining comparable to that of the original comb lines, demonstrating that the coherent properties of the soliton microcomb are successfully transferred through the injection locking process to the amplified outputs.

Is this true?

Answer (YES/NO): YES